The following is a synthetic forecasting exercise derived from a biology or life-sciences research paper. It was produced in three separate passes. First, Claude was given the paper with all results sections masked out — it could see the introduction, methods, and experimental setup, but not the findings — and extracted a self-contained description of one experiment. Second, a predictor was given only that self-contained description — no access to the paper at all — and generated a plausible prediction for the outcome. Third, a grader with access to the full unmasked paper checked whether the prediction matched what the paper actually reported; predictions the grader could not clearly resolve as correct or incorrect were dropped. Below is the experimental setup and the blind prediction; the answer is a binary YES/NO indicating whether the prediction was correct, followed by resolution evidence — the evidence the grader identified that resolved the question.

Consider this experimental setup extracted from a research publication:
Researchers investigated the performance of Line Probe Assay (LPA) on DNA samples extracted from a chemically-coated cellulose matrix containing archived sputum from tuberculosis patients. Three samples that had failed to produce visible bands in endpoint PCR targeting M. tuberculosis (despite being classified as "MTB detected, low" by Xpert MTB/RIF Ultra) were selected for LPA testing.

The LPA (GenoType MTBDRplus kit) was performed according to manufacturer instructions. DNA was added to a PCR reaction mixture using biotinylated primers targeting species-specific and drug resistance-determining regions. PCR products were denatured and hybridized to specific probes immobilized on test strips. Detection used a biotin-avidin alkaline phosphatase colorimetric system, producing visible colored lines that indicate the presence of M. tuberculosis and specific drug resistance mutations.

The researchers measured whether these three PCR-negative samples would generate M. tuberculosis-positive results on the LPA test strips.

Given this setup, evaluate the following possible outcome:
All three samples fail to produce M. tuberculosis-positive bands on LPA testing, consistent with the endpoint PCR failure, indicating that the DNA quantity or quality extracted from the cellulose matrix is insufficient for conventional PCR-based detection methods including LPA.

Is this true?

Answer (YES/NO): NO